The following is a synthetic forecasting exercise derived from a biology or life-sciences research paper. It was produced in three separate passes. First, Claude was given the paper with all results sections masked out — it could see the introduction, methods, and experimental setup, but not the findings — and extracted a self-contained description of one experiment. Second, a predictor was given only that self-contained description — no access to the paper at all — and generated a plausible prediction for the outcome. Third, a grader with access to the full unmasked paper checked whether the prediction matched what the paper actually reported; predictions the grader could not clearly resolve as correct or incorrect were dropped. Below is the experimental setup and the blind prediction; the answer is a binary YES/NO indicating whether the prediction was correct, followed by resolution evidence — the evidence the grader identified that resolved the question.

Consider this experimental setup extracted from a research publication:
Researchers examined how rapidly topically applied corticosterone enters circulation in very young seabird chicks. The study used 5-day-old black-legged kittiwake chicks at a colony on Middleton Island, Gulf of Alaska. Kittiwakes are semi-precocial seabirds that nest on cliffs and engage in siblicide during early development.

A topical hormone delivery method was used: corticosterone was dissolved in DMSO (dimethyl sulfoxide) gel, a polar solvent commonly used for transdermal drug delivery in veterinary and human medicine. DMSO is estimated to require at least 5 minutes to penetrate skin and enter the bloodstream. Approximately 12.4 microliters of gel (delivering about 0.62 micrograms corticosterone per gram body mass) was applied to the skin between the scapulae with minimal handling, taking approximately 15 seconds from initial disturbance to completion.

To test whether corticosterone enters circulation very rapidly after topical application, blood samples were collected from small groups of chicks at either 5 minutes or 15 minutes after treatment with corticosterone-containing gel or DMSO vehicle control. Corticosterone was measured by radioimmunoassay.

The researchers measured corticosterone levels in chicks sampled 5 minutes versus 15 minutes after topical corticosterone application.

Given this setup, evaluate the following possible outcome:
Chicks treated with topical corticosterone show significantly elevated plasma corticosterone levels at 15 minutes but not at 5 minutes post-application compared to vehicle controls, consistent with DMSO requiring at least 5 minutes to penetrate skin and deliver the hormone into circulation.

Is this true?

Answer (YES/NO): YES